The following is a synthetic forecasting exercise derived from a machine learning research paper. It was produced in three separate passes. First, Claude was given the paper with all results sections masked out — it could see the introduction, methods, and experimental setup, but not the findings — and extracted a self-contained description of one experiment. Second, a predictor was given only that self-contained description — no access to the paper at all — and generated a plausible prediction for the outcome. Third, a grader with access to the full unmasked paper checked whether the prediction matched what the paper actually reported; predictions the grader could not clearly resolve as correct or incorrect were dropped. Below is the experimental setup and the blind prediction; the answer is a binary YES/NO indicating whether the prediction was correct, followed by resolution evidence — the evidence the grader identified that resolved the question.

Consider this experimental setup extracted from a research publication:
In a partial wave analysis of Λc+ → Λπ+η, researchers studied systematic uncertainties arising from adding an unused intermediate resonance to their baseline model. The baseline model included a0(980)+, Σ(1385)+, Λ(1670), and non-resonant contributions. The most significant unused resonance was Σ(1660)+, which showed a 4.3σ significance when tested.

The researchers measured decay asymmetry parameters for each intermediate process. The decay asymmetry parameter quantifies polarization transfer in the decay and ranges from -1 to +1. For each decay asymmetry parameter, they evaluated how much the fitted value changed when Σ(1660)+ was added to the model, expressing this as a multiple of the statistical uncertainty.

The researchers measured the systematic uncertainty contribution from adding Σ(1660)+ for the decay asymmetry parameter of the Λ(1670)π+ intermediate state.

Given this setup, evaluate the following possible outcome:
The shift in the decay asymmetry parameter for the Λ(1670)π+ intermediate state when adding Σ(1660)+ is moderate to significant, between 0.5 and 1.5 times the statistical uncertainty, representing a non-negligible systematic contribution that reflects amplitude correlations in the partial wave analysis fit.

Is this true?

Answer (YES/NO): YES